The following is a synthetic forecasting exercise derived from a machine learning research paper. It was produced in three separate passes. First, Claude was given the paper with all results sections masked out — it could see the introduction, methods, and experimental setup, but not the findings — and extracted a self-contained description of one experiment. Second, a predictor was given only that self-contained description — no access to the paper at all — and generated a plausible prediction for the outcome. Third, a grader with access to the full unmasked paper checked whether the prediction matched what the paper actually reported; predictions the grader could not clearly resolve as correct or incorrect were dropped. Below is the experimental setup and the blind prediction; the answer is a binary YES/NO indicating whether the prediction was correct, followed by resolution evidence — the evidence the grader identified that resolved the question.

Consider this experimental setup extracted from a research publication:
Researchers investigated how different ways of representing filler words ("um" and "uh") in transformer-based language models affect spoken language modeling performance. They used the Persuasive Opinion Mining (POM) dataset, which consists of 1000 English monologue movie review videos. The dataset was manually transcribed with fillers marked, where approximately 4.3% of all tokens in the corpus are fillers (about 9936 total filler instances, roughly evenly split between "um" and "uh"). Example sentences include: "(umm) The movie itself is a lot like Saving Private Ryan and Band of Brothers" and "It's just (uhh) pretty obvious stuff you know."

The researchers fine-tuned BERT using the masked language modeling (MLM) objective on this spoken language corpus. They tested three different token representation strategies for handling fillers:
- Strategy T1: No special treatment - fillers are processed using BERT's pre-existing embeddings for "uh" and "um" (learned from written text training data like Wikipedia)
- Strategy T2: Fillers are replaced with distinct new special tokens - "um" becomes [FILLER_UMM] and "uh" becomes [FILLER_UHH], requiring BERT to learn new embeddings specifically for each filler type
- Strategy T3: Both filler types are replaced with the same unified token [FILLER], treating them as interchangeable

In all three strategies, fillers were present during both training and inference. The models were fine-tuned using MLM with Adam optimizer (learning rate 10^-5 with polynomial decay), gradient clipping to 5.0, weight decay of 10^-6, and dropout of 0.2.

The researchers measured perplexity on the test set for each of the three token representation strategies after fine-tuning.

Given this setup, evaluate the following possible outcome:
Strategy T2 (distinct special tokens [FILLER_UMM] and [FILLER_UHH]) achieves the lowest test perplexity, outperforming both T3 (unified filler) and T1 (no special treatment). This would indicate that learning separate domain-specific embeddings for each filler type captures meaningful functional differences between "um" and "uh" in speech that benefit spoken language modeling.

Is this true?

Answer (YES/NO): NO